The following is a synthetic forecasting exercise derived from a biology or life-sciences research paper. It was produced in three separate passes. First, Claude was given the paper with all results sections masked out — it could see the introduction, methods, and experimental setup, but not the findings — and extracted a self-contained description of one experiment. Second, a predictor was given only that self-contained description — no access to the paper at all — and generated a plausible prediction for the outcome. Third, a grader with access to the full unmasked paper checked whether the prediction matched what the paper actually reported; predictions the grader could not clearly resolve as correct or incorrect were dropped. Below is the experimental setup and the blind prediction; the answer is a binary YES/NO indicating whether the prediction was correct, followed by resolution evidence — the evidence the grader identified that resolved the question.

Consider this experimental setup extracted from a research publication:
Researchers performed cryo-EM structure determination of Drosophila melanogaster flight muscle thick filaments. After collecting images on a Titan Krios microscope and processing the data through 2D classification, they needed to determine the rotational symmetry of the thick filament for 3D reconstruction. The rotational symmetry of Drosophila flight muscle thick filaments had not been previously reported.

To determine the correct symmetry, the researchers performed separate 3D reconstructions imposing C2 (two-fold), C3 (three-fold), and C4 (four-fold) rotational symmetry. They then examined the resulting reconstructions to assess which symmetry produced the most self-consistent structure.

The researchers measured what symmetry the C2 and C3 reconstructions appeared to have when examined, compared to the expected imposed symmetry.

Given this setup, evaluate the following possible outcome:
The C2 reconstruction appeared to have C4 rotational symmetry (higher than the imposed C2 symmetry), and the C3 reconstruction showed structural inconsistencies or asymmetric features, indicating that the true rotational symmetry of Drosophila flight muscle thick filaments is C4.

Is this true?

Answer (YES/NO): YES